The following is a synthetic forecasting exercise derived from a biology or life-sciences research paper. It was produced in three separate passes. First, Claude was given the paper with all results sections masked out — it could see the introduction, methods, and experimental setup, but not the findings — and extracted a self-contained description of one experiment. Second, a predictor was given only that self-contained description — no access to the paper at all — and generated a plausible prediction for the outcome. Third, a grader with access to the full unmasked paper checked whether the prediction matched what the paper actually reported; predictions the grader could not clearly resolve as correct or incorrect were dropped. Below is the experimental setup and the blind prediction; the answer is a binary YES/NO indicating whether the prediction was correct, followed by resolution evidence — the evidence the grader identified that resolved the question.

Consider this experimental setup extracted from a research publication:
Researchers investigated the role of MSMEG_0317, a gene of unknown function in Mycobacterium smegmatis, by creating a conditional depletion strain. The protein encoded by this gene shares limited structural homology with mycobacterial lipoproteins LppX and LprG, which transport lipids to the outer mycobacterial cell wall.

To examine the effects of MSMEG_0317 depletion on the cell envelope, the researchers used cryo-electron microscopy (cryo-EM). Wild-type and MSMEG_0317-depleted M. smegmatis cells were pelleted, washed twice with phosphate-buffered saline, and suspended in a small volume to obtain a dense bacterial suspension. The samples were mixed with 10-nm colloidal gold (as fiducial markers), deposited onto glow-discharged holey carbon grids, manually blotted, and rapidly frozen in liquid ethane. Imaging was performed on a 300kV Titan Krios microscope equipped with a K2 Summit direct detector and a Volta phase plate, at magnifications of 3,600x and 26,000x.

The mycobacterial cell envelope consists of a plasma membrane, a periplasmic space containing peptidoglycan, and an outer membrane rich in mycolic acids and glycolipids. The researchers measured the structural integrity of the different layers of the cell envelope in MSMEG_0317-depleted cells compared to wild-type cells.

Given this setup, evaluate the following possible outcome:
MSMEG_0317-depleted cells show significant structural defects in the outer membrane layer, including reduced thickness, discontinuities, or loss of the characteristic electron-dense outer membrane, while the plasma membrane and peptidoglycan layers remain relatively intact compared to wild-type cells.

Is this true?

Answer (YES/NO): NO